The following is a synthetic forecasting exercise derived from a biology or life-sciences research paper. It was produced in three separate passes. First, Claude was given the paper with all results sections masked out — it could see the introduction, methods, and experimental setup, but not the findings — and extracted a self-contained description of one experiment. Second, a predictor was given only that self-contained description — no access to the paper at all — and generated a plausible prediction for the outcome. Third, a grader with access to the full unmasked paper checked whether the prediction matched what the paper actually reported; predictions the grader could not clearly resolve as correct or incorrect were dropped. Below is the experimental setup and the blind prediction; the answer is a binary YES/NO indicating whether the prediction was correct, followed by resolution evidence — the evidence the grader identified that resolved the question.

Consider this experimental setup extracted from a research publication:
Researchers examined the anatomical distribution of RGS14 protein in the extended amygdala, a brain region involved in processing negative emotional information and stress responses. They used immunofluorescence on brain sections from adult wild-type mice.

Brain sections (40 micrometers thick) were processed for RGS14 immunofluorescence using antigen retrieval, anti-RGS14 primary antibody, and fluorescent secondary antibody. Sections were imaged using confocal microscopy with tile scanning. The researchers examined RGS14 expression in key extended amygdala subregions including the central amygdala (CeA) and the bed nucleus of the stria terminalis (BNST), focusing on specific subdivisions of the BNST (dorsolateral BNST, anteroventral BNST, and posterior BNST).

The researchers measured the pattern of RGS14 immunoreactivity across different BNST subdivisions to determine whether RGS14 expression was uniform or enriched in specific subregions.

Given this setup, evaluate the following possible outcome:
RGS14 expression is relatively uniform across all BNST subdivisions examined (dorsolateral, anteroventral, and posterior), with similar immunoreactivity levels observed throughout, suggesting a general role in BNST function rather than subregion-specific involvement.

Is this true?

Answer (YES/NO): NO